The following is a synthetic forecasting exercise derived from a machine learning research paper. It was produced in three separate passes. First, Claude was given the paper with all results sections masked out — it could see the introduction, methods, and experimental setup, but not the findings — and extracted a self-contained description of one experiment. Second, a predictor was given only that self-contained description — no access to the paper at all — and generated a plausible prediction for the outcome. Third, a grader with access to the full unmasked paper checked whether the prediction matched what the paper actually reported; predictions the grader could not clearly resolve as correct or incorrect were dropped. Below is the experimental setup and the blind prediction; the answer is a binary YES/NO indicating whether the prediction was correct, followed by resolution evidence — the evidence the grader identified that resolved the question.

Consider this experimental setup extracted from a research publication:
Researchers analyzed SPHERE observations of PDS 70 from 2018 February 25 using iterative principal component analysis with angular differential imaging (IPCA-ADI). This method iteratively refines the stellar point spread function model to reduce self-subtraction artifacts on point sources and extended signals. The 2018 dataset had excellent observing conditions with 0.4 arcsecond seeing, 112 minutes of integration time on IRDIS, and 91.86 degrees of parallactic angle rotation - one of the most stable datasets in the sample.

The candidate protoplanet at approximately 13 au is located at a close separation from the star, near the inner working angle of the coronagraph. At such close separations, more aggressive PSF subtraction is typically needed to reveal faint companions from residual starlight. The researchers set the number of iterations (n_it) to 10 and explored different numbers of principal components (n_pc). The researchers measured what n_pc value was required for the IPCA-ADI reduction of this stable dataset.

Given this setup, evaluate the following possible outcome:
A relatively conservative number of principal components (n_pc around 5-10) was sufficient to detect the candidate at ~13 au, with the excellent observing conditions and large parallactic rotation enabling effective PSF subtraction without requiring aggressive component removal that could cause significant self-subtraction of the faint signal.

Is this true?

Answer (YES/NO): NO